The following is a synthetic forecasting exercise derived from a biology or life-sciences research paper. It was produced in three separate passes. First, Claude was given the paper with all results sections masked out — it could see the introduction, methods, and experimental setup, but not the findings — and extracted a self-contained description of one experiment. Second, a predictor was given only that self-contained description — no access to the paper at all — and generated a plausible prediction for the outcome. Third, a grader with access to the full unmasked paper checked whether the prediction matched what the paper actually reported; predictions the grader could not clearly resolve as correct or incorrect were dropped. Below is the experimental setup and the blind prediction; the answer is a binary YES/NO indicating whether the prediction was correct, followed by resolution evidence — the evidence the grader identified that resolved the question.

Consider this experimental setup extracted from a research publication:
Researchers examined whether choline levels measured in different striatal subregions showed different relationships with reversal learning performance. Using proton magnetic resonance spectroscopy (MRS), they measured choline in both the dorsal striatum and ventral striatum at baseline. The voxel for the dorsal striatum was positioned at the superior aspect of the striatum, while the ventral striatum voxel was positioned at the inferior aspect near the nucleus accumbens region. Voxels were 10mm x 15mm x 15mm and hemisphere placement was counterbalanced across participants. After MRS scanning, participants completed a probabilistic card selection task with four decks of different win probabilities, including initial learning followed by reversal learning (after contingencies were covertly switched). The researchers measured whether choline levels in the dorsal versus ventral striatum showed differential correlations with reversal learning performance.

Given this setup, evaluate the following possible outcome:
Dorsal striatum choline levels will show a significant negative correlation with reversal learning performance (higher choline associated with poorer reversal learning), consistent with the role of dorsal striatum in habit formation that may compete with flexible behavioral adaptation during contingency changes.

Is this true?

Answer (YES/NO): YES